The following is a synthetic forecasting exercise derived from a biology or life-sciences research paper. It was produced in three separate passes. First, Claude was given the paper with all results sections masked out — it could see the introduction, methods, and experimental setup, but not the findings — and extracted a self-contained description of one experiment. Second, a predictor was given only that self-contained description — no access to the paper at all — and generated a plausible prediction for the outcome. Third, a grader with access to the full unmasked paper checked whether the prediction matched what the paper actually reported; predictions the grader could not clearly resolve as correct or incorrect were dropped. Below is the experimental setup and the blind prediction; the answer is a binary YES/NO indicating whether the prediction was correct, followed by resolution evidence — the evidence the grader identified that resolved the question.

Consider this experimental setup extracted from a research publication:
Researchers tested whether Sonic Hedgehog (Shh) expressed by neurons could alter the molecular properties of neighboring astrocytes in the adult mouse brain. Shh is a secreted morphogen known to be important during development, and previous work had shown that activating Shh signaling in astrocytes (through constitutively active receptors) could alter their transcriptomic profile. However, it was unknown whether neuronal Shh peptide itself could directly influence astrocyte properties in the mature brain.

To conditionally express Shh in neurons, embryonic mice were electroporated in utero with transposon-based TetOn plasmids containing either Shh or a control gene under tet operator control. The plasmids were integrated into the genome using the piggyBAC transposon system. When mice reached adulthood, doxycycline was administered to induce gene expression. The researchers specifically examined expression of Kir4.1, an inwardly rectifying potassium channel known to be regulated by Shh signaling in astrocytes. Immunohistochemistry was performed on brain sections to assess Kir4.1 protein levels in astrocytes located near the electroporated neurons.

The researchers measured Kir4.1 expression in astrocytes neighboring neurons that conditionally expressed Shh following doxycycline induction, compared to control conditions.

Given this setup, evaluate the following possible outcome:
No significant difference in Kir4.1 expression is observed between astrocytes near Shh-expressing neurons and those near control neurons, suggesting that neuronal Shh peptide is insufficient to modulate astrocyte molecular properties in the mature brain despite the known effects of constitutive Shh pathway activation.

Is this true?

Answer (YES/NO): NO